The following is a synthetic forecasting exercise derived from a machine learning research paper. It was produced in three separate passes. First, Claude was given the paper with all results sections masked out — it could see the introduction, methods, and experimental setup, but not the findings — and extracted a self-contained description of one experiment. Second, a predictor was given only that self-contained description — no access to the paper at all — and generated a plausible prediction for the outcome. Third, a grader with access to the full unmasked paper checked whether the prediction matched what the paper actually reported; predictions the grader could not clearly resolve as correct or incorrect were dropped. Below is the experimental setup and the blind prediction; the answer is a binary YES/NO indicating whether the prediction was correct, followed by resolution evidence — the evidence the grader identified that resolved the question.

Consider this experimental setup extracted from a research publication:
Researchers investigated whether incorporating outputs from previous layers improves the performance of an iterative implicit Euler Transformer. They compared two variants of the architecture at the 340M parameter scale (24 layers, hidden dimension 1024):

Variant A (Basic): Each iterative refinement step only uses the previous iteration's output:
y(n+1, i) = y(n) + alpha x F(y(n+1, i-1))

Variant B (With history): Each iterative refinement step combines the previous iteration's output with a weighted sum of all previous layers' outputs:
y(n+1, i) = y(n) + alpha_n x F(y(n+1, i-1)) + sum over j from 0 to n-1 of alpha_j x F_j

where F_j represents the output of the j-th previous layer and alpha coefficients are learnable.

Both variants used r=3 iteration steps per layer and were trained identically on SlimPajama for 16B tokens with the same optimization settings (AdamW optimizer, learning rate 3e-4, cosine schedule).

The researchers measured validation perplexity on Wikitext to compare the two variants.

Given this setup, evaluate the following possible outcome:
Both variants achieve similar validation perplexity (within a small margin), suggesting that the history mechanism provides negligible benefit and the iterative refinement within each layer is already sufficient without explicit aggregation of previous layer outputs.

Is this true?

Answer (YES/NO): NO